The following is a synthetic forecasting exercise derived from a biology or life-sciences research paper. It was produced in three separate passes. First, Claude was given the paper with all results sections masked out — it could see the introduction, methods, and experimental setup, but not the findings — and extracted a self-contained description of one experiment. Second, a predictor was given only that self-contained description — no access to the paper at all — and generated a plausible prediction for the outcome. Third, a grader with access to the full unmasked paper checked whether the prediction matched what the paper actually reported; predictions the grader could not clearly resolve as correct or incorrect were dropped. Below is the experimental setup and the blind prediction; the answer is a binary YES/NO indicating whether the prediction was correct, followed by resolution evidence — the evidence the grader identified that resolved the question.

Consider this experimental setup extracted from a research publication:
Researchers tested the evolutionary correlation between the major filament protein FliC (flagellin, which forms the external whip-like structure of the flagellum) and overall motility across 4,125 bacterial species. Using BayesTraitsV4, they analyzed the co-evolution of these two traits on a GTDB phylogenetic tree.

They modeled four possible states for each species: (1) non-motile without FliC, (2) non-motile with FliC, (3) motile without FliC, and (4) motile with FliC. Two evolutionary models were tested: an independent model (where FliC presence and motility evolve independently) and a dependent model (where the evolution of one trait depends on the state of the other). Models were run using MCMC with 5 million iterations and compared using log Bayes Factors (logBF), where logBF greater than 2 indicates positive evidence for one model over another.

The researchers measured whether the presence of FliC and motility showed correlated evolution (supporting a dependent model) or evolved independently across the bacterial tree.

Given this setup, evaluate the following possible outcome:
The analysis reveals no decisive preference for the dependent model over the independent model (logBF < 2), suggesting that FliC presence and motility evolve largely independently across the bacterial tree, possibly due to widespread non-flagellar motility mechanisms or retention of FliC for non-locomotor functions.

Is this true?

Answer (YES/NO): NO